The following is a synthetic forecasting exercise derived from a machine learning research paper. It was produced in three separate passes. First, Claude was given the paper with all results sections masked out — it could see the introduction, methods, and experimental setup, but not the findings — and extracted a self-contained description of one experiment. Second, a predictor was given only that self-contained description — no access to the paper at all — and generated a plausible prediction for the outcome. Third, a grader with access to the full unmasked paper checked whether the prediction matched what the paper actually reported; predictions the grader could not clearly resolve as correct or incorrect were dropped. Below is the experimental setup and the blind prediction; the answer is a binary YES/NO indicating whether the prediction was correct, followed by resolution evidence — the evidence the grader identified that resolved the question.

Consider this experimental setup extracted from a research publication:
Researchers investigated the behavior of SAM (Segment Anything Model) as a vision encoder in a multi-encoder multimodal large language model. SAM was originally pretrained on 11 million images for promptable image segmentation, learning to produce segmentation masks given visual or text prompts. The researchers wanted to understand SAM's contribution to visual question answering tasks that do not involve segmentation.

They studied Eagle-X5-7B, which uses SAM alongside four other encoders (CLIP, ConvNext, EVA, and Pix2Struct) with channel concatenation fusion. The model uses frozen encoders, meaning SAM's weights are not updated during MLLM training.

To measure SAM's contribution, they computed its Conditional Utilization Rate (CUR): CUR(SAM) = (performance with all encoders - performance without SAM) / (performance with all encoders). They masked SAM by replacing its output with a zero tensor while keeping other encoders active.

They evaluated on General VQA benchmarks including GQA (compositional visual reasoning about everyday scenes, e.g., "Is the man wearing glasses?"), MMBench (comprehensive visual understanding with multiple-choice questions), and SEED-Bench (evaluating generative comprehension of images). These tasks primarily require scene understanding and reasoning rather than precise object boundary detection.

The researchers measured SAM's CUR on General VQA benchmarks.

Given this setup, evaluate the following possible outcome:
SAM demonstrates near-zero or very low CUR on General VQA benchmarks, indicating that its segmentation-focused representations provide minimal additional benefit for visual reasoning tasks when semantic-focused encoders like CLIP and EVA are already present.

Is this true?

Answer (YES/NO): YES